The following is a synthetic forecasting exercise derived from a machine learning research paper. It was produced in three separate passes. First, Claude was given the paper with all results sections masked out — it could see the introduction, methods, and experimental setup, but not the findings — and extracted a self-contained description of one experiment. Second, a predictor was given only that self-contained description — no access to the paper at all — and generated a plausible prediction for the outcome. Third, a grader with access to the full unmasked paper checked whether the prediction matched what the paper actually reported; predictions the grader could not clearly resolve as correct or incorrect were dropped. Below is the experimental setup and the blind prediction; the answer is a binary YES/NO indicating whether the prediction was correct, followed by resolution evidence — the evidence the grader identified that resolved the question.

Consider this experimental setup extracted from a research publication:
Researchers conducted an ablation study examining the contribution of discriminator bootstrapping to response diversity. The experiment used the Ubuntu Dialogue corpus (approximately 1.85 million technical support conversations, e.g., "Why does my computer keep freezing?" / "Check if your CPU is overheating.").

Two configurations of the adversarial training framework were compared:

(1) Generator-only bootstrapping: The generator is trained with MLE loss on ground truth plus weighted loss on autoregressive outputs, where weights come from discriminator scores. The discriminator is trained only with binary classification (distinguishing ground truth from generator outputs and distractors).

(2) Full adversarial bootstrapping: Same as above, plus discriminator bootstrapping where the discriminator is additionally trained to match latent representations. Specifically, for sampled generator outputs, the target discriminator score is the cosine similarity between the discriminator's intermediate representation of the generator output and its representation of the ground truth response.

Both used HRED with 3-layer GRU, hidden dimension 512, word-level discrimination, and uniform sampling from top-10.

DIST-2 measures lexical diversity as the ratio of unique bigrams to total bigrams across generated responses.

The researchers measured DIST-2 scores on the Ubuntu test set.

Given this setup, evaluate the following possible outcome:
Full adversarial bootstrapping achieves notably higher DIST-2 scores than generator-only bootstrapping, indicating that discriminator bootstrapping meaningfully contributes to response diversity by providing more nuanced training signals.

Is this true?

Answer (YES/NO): YES